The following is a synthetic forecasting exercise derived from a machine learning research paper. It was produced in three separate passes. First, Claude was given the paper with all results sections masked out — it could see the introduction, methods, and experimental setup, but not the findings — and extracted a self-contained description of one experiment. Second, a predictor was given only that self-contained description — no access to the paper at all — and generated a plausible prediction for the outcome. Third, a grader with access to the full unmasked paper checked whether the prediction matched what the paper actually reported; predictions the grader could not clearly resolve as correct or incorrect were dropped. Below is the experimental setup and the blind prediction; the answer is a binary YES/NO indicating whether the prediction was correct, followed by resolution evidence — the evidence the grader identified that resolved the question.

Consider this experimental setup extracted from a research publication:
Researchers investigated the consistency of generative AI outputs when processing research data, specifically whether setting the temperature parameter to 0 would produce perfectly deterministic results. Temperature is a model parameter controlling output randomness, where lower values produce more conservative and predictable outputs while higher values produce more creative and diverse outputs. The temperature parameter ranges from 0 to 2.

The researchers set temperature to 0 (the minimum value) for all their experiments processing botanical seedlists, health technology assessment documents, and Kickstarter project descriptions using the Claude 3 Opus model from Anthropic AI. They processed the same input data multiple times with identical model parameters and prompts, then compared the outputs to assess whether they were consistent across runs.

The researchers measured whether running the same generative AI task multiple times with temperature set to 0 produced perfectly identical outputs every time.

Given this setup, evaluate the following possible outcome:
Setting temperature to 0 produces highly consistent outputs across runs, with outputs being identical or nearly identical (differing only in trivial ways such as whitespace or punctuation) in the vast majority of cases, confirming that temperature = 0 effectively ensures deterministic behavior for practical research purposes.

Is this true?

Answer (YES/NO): NO